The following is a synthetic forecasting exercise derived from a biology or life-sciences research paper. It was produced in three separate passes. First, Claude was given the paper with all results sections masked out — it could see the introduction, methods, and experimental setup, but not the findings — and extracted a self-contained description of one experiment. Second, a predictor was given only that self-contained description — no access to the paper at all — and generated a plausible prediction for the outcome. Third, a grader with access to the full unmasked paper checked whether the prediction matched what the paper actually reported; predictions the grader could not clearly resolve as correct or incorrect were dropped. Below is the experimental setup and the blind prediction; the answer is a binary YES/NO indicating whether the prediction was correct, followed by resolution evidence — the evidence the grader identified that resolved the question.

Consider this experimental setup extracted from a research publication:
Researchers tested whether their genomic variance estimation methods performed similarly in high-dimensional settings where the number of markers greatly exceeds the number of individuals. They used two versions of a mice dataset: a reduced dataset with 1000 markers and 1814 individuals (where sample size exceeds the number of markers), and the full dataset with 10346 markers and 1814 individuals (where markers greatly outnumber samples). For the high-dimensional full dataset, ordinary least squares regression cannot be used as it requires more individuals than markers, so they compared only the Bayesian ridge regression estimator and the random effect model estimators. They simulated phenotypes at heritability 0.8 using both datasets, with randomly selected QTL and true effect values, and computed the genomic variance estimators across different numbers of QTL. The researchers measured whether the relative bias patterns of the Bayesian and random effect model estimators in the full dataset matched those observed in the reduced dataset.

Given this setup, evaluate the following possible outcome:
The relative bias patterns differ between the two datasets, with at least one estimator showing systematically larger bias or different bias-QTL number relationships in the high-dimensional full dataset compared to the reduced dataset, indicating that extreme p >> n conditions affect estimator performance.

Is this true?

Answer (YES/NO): NO